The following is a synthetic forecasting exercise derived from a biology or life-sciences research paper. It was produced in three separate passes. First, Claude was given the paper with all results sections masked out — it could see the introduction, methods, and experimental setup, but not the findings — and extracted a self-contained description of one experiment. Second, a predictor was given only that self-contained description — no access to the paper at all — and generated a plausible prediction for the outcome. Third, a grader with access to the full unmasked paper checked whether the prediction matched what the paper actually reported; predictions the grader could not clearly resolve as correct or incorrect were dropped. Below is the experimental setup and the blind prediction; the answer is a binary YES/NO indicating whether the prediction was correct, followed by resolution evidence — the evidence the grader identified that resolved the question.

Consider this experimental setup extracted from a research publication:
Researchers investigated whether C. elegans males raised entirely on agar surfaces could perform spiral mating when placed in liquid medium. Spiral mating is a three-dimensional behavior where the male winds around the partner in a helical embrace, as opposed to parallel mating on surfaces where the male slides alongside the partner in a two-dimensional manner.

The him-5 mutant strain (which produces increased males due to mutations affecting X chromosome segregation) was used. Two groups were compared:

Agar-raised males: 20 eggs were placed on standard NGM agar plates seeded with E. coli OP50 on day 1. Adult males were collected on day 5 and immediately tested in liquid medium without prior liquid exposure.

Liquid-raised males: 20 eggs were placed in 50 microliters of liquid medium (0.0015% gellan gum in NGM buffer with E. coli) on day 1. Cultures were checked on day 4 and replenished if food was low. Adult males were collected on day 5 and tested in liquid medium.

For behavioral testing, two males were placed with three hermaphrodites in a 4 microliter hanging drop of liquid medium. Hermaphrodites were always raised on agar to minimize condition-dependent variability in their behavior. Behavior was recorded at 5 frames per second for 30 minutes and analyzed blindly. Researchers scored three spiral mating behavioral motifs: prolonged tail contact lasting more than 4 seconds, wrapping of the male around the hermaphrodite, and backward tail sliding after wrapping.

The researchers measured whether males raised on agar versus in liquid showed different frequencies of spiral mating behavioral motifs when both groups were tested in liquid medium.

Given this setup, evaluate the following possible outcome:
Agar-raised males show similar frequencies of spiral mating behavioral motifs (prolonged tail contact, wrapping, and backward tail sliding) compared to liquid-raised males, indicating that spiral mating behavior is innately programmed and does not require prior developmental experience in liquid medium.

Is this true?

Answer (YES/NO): NO